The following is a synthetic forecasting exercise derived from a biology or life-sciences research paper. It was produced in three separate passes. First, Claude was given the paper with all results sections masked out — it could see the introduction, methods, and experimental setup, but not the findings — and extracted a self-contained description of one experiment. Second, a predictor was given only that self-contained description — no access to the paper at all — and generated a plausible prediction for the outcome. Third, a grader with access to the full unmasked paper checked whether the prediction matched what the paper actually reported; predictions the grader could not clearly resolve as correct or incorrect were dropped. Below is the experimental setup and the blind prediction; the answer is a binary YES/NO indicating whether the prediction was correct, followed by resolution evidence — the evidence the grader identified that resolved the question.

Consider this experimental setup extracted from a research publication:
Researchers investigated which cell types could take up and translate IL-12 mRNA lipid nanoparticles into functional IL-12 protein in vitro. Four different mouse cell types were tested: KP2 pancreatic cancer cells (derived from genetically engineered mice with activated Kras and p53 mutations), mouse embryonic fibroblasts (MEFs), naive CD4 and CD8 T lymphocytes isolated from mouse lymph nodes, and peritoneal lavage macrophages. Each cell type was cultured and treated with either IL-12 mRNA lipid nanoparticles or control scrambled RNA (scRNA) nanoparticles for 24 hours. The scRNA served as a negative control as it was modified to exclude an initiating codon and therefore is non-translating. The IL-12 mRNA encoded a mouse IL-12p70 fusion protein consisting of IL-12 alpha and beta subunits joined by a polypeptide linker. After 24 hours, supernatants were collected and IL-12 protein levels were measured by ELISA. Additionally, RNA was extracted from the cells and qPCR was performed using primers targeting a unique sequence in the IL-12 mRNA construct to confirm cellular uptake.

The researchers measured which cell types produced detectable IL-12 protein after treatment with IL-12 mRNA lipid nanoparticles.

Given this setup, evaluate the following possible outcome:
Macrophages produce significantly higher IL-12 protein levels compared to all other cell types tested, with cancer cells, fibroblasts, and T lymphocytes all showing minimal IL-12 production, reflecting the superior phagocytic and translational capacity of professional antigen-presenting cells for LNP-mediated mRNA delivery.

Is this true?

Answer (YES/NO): NO